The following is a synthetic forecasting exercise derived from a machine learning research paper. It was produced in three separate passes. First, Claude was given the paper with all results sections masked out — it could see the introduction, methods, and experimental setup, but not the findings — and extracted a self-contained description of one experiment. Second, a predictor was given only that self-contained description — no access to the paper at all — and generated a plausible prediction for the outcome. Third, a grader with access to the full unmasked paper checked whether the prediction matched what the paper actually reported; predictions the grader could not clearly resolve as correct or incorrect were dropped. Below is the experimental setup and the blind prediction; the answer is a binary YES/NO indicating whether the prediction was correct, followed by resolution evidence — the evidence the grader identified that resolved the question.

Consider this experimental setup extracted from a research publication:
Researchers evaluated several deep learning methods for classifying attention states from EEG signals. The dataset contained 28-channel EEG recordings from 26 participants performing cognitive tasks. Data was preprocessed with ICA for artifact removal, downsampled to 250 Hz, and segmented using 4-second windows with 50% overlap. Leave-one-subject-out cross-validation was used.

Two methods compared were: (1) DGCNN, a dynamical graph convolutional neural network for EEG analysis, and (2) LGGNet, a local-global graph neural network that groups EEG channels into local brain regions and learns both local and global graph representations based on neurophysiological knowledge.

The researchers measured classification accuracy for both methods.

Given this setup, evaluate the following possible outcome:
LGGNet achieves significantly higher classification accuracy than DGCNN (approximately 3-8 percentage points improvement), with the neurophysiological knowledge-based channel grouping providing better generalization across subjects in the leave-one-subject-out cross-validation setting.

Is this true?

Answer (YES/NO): YES